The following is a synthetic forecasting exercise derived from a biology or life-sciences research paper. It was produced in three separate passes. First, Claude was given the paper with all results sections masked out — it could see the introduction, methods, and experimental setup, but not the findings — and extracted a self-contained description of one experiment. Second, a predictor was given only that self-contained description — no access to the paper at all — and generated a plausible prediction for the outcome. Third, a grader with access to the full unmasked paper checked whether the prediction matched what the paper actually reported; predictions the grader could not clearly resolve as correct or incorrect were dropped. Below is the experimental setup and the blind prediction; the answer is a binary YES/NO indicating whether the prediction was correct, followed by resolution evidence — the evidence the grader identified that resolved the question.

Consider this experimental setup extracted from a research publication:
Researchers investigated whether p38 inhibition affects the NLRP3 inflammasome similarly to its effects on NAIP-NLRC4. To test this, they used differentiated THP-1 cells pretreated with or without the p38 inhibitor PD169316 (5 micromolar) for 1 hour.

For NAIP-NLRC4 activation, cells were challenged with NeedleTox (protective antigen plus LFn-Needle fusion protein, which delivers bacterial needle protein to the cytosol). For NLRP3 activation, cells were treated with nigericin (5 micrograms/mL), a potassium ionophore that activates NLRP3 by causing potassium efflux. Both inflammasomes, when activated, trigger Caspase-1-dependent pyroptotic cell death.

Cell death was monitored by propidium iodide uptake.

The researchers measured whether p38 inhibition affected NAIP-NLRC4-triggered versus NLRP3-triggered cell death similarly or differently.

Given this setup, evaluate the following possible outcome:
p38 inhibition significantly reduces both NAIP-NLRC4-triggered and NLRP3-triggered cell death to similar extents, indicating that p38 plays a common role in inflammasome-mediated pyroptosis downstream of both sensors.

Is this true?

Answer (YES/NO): NO